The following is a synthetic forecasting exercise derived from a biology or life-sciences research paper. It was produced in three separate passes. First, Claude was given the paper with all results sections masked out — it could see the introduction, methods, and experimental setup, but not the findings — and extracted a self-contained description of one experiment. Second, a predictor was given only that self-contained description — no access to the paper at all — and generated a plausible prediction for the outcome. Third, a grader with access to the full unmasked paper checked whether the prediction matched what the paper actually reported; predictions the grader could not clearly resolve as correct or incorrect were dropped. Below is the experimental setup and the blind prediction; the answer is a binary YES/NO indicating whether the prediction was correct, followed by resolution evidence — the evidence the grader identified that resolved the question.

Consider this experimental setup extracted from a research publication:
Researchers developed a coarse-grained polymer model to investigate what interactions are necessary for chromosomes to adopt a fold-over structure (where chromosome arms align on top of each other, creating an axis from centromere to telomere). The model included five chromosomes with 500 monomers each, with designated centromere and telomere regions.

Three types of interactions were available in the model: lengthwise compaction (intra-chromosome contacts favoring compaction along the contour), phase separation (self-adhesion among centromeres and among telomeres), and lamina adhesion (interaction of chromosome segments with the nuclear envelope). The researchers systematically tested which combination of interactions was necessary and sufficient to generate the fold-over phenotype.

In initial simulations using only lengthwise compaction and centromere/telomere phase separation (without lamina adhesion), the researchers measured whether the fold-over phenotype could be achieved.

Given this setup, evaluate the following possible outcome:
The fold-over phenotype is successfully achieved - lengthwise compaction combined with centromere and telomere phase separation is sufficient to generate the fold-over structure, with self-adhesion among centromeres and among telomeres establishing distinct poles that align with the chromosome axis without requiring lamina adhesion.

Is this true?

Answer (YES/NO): NO